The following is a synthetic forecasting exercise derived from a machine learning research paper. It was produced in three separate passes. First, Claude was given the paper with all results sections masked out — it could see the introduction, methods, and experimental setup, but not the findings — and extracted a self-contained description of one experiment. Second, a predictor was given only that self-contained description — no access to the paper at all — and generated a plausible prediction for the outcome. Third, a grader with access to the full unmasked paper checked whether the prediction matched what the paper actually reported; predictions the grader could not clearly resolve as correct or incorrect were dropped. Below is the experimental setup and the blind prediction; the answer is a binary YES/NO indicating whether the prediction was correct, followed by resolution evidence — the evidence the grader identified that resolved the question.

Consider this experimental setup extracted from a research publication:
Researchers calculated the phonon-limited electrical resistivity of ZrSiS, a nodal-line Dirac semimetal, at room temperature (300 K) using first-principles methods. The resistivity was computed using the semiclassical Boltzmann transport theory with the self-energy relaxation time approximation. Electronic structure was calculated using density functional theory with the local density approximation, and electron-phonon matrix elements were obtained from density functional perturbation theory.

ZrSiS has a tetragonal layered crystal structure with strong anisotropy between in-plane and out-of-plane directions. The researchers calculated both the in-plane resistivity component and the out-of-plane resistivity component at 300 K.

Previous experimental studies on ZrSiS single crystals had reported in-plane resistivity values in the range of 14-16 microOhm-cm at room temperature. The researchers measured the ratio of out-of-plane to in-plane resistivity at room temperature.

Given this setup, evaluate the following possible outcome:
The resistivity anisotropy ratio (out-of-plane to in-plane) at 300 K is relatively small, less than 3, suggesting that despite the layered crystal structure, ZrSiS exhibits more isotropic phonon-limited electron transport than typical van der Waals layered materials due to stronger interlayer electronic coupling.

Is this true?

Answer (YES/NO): NO